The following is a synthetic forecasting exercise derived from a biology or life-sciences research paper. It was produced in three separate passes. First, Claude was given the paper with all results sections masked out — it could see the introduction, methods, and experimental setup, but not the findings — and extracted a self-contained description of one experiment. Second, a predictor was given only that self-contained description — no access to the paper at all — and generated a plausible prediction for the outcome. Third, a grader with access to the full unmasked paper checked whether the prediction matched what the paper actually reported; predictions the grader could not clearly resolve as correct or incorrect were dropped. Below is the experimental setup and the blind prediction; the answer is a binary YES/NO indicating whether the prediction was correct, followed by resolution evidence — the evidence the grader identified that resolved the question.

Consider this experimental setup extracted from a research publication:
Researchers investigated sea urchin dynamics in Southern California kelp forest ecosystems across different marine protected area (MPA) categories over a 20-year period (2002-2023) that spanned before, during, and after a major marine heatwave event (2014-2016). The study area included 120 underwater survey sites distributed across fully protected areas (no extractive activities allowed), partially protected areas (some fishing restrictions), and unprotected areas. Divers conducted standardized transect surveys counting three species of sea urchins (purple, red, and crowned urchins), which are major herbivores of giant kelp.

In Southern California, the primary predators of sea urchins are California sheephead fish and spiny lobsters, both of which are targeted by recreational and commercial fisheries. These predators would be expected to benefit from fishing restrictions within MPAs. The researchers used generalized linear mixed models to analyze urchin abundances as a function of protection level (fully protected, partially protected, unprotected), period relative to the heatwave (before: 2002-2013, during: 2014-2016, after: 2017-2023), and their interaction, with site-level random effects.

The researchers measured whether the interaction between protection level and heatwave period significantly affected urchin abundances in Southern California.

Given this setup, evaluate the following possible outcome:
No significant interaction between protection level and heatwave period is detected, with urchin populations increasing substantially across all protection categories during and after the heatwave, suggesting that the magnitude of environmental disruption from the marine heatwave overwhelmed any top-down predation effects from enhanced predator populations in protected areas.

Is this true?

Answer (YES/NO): NO